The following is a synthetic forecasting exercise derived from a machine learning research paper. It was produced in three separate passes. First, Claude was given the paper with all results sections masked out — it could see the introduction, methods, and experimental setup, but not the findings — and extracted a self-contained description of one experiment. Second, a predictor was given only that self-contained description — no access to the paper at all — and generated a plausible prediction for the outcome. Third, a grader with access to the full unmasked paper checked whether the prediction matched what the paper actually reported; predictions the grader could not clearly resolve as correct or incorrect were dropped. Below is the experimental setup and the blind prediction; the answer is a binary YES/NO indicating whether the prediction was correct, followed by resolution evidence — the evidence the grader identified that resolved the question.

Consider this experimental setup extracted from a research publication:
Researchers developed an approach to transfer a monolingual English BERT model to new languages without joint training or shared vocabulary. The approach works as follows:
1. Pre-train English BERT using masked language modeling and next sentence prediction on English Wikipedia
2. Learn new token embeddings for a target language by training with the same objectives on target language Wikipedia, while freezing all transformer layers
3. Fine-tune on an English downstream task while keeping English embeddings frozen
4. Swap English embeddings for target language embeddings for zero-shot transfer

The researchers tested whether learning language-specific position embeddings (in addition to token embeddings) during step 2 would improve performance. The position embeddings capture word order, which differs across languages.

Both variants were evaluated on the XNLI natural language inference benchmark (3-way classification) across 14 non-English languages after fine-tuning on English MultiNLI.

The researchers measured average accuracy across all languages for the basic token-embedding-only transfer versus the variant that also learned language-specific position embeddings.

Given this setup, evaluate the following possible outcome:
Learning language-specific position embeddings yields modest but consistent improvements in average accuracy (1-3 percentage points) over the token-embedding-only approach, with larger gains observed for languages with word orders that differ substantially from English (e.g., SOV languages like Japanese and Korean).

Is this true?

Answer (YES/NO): NO